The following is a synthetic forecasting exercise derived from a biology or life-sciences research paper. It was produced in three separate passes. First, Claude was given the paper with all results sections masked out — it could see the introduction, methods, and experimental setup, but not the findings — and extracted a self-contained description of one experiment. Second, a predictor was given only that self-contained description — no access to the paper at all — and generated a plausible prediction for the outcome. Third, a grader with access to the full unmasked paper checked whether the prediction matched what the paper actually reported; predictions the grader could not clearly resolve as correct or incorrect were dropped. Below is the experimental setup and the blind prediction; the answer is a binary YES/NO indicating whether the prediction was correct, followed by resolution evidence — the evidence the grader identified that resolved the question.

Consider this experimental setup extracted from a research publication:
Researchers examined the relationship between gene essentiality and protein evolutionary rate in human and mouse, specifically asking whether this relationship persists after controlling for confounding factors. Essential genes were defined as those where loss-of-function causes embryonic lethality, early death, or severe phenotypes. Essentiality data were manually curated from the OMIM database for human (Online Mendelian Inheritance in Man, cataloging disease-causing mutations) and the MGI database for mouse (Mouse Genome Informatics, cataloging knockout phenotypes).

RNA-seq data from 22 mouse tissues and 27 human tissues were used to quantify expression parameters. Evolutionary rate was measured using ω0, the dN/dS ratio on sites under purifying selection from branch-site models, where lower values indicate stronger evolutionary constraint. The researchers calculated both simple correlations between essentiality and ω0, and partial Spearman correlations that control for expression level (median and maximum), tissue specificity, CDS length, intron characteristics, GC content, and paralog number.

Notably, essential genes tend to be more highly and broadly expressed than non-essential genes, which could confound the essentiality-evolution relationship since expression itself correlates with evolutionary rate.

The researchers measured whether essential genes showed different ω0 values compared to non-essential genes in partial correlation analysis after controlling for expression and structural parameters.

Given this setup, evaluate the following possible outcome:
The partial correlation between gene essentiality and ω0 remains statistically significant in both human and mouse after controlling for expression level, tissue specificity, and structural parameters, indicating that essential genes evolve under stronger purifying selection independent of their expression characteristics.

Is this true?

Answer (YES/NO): NO